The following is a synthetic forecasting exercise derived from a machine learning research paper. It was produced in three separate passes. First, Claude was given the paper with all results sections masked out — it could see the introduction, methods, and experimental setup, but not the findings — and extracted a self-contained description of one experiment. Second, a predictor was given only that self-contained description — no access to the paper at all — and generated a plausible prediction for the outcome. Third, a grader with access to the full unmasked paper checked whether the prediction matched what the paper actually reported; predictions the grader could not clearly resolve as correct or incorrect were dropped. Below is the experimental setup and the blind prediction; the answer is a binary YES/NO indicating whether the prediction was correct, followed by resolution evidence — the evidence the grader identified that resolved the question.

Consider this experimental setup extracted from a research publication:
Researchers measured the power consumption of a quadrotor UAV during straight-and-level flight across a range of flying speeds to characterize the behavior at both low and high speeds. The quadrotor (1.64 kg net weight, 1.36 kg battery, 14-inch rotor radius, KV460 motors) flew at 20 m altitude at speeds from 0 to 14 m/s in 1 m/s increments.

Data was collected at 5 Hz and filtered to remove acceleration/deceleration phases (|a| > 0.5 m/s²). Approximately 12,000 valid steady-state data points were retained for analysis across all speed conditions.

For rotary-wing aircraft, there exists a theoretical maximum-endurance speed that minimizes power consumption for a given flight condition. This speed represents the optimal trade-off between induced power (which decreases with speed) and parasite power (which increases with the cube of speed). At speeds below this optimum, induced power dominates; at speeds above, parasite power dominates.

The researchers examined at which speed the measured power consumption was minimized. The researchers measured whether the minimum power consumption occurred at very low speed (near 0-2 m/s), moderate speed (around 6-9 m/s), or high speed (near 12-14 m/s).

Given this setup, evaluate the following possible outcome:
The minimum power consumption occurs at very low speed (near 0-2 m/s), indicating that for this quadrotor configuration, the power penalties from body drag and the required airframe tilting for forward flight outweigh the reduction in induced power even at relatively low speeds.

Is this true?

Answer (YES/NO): NO